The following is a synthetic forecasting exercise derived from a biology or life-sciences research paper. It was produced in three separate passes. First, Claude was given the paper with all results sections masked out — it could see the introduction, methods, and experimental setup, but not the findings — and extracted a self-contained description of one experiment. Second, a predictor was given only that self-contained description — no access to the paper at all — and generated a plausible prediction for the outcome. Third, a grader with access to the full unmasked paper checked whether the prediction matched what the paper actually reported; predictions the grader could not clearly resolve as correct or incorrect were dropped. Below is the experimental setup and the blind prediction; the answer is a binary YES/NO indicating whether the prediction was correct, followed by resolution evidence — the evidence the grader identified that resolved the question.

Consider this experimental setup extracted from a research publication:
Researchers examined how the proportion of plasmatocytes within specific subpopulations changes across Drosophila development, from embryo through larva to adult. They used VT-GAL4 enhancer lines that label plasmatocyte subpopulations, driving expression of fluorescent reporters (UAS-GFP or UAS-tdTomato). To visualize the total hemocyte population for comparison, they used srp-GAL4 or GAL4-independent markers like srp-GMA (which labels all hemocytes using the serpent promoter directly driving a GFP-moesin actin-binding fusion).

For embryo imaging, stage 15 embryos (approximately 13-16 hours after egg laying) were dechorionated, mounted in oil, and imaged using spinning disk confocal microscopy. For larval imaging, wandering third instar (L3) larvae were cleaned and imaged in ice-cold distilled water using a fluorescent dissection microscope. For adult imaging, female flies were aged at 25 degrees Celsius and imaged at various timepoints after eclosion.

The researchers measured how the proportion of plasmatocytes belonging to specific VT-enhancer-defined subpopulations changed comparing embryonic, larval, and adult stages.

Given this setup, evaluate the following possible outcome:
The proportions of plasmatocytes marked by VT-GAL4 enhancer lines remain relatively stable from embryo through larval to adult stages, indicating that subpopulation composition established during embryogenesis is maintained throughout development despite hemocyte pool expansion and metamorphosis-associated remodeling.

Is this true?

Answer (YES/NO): NO